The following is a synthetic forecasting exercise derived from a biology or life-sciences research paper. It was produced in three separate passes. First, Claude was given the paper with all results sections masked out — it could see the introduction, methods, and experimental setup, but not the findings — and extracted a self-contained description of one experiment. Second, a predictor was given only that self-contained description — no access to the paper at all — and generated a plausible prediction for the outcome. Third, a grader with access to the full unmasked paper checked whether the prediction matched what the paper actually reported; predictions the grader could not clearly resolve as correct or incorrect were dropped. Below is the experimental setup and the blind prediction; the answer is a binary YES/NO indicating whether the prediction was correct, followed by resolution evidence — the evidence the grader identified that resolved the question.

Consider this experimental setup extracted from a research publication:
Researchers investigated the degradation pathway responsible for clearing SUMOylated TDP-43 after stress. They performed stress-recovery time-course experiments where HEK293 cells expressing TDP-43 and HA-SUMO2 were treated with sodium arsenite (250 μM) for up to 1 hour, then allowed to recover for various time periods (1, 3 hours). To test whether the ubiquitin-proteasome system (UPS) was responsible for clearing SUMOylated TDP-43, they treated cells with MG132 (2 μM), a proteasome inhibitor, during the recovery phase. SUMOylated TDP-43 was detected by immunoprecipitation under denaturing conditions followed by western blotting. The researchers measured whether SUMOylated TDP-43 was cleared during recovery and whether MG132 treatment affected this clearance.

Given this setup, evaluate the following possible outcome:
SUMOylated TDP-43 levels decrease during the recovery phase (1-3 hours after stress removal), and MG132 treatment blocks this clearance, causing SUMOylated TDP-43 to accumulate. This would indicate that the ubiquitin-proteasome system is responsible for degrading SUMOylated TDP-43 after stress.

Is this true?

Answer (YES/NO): YES